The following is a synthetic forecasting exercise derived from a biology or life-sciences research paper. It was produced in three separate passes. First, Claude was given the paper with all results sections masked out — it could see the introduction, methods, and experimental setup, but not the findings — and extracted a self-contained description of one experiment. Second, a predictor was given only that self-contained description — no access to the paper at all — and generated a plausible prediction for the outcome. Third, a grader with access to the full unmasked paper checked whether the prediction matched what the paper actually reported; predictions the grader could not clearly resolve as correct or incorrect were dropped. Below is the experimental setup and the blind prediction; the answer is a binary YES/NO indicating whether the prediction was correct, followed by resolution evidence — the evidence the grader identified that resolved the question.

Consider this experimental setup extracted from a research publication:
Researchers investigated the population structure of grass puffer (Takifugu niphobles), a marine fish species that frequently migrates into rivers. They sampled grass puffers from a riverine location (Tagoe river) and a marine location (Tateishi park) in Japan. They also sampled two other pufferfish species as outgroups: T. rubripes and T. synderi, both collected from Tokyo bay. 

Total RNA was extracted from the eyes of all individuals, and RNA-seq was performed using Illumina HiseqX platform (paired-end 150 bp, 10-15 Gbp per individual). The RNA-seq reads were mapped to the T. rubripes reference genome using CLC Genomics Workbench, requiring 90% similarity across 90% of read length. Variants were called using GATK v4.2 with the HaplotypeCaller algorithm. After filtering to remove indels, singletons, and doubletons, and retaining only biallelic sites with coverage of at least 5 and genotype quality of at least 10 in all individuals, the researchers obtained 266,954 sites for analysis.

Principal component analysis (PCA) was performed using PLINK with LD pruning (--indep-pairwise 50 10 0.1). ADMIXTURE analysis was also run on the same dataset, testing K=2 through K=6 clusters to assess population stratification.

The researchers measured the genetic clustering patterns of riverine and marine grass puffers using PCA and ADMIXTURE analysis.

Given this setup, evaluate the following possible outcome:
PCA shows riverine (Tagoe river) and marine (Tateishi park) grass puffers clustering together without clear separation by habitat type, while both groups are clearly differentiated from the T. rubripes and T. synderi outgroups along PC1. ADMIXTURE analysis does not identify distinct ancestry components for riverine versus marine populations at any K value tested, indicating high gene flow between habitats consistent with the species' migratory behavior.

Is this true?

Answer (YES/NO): YES